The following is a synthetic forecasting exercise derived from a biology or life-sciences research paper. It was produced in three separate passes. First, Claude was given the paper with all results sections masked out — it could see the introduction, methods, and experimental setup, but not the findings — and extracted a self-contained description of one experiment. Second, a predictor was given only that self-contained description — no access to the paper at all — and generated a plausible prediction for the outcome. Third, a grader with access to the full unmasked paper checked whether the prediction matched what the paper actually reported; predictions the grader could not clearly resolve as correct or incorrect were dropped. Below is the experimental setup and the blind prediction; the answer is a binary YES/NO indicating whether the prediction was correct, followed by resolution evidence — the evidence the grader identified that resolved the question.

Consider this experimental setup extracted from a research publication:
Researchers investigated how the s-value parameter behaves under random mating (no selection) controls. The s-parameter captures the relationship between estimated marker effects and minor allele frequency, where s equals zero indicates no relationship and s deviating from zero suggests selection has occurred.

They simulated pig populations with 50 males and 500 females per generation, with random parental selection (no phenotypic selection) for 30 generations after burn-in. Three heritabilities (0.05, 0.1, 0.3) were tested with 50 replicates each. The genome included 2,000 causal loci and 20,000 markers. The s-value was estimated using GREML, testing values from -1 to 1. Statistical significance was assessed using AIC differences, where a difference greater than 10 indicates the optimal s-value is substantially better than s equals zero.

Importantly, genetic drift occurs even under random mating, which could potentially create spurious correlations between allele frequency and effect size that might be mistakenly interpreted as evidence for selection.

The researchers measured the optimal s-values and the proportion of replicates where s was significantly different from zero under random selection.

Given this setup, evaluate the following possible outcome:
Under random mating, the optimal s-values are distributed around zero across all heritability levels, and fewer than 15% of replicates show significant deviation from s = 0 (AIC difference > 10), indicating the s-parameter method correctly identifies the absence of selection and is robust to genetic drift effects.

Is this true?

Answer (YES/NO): NO